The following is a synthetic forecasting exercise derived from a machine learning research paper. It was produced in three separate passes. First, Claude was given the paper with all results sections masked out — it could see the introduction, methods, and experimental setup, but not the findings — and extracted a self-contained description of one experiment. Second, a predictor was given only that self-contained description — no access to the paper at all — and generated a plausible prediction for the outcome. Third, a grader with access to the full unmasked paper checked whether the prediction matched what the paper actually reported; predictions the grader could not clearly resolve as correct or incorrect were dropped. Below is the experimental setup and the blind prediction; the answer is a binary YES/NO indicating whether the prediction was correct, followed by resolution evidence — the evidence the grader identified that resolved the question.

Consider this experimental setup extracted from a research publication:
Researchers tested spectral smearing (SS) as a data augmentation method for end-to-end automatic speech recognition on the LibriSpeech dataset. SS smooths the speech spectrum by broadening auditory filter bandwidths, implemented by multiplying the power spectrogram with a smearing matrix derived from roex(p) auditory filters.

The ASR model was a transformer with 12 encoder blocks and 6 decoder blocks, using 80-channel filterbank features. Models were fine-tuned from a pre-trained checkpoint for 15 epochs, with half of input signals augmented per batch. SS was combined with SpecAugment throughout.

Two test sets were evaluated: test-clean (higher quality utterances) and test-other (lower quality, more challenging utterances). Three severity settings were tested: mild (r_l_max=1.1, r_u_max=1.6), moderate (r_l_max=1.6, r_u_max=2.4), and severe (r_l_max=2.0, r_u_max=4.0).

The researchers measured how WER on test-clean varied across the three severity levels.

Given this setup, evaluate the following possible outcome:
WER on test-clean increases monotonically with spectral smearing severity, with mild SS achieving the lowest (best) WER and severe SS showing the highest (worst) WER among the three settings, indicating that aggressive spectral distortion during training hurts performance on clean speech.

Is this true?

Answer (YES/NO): NO